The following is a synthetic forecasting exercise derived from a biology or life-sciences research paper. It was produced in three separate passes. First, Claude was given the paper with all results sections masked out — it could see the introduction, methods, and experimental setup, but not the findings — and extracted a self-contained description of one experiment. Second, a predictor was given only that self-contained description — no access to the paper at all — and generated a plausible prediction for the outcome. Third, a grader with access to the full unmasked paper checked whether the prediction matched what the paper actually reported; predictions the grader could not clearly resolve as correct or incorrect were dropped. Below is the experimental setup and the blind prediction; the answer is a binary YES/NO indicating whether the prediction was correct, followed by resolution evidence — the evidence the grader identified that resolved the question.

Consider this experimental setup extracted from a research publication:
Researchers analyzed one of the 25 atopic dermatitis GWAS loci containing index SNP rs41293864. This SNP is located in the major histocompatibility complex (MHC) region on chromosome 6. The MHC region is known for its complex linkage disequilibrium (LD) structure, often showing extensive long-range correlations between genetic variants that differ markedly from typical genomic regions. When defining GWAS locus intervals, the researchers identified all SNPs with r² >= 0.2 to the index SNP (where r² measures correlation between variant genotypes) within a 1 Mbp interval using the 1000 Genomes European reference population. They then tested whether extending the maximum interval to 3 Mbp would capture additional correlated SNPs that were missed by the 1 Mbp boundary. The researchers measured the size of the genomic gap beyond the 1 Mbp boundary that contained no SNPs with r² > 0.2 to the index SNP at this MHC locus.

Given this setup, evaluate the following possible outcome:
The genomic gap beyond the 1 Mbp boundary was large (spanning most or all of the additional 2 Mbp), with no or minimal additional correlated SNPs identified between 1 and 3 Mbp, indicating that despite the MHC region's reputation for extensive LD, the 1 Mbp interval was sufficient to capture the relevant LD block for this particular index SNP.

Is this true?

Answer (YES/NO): NO